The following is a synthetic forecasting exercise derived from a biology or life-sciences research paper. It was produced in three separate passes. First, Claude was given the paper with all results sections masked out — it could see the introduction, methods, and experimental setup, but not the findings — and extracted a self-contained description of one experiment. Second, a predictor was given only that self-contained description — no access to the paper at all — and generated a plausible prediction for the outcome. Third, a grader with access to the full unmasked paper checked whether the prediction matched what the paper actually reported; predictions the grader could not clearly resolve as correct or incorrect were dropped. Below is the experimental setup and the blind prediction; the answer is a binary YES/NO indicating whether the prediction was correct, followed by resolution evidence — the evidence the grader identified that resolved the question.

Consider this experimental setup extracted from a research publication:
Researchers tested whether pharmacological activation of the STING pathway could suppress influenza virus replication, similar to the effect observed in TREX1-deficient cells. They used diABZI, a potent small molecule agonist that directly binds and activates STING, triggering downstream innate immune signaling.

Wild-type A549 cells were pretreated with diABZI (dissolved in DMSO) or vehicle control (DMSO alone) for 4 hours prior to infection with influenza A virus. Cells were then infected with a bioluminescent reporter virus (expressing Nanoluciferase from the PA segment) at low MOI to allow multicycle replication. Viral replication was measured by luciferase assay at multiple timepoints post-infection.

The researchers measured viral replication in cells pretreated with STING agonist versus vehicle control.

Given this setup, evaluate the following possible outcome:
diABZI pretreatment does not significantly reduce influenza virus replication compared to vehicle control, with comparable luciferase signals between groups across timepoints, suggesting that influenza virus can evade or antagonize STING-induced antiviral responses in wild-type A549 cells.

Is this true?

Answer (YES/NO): NO